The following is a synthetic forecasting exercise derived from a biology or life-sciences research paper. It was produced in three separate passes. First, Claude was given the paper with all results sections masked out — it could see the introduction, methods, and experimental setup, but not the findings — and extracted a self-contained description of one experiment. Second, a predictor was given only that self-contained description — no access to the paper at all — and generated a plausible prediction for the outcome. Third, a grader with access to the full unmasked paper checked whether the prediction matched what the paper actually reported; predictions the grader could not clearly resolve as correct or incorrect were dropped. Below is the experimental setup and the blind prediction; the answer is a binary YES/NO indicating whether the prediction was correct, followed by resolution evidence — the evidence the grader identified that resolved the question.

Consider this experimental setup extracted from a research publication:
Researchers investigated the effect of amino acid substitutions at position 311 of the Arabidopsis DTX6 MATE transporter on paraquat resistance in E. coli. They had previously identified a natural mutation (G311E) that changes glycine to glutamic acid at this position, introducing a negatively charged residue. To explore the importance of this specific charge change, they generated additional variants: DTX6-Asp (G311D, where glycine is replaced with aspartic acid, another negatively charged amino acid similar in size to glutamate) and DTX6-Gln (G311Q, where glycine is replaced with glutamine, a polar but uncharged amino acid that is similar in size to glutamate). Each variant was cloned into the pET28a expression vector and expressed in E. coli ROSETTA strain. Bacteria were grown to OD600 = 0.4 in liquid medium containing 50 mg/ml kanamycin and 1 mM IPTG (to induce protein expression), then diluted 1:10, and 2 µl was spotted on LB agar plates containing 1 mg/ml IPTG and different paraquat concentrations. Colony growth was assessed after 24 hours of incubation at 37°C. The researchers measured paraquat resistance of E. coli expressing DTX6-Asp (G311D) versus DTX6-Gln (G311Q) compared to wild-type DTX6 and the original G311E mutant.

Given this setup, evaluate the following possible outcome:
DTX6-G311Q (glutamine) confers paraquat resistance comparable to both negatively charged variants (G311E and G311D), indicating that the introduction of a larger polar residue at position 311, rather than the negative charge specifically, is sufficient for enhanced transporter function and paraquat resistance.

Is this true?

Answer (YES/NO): NO